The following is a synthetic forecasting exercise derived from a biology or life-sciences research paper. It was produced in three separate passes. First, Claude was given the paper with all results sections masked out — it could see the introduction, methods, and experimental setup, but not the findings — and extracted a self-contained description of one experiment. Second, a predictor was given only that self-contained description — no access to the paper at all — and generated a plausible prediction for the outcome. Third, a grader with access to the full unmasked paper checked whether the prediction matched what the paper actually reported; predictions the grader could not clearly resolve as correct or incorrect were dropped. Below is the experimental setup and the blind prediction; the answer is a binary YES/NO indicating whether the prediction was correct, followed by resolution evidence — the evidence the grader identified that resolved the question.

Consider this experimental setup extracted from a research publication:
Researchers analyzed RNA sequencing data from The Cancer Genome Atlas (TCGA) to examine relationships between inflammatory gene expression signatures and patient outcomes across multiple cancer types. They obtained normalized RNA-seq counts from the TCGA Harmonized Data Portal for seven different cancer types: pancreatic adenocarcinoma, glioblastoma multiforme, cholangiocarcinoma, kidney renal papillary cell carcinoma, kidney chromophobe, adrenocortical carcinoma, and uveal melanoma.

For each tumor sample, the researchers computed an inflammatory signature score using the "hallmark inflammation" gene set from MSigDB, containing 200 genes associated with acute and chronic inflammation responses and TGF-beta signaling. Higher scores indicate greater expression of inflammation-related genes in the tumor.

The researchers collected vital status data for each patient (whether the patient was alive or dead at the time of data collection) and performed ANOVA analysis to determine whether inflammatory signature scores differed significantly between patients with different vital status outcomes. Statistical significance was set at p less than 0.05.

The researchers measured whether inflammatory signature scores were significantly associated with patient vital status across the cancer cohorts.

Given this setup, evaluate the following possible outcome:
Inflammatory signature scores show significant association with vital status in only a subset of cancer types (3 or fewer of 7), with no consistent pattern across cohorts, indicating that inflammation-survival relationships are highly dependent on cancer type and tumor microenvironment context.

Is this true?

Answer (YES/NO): YES